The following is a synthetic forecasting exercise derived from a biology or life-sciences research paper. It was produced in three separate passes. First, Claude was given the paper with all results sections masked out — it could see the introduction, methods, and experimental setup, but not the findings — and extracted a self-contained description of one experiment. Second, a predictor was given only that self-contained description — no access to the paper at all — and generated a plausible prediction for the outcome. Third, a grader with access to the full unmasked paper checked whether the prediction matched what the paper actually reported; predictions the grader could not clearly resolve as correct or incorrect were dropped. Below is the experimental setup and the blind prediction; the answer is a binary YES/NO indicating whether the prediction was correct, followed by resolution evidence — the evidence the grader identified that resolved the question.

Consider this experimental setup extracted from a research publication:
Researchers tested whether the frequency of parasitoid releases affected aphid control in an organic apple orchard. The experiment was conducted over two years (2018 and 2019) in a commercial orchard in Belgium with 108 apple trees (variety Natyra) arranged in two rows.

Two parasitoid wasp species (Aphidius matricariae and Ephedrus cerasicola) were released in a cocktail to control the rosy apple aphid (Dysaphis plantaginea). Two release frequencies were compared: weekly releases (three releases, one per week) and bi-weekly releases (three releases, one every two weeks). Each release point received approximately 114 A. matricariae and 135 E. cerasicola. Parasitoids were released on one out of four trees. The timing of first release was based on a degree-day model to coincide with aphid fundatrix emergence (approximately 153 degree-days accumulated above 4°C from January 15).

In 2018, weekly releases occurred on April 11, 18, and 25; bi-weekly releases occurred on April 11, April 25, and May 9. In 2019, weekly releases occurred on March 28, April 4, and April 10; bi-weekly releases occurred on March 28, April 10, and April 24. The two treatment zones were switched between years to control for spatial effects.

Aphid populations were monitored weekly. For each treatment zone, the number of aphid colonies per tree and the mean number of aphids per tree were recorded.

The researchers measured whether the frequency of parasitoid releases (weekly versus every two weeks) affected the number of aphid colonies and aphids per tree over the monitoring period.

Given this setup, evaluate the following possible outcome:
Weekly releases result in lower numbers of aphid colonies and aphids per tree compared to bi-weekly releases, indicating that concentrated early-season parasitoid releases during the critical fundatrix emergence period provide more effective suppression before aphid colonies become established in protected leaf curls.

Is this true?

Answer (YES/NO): NO